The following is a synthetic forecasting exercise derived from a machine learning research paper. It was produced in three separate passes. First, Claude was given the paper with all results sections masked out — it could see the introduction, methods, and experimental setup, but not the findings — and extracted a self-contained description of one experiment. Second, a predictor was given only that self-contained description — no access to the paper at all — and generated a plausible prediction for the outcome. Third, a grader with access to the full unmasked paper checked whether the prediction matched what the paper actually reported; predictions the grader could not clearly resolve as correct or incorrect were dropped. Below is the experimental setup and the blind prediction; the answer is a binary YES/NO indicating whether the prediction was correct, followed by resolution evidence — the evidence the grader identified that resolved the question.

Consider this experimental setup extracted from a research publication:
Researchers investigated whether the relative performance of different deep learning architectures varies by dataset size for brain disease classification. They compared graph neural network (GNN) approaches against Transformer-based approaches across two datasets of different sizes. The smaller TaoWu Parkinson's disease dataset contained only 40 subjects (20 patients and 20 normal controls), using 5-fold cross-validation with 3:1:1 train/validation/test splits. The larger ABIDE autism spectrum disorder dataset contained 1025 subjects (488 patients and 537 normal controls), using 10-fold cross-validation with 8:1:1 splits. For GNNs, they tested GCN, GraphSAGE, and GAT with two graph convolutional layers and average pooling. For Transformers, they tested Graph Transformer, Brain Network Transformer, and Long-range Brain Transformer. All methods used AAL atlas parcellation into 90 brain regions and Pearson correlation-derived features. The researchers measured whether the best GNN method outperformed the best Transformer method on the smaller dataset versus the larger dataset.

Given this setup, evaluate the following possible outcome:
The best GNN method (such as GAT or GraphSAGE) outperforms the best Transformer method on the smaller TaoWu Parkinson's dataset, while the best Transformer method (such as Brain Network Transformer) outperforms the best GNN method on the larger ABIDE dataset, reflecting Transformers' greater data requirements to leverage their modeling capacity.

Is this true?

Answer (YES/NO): YES